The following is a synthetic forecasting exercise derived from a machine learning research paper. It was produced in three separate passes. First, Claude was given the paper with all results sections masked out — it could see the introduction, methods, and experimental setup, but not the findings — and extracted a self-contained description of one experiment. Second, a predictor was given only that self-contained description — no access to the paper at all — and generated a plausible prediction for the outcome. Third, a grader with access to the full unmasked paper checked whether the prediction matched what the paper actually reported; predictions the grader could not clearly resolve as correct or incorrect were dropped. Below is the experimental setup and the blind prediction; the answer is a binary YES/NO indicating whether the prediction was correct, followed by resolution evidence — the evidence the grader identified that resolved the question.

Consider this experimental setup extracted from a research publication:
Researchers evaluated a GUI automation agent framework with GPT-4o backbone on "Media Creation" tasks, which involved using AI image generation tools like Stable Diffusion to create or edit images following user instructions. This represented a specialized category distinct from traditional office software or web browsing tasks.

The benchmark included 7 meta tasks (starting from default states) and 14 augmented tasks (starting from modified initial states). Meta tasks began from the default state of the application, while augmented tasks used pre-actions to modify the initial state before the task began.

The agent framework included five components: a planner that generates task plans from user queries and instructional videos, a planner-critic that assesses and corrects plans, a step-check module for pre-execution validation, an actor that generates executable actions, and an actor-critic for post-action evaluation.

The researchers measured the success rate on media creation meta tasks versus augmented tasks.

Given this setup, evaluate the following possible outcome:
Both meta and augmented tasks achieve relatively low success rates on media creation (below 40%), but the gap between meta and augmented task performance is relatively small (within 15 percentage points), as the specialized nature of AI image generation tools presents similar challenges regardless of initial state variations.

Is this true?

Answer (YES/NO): NO